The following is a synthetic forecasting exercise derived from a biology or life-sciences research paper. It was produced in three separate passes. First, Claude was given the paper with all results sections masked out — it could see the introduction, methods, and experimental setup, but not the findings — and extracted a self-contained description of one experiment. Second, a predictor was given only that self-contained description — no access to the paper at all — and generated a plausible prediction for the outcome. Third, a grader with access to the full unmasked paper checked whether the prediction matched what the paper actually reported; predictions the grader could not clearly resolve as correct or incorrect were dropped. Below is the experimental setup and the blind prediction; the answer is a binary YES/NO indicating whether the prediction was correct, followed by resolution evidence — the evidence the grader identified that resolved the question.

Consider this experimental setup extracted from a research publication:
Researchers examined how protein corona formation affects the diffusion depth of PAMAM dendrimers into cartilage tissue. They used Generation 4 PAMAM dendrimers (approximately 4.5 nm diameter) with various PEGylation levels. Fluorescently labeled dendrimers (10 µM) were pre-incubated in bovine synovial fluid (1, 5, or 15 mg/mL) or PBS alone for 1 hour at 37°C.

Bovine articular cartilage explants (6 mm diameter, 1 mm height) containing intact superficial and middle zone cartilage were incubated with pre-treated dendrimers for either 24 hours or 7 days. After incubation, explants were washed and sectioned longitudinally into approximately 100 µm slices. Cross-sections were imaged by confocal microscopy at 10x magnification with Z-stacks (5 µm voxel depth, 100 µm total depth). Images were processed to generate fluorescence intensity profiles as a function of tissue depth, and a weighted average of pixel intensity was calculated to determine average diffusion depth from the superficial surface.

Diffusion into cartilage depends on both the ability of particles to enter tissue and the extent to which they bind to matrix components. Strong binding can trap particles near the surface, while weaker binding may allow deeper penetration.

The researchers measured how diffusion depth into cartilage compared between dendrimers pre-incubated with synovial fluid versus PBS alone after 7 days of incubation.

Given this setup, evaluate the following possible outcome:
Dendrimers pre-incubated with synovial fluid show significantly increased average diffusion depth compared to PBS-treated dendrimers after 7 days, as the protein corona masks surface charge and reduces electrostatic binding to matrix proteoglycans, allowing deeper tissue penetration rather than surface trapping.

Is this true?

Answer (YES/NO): NO